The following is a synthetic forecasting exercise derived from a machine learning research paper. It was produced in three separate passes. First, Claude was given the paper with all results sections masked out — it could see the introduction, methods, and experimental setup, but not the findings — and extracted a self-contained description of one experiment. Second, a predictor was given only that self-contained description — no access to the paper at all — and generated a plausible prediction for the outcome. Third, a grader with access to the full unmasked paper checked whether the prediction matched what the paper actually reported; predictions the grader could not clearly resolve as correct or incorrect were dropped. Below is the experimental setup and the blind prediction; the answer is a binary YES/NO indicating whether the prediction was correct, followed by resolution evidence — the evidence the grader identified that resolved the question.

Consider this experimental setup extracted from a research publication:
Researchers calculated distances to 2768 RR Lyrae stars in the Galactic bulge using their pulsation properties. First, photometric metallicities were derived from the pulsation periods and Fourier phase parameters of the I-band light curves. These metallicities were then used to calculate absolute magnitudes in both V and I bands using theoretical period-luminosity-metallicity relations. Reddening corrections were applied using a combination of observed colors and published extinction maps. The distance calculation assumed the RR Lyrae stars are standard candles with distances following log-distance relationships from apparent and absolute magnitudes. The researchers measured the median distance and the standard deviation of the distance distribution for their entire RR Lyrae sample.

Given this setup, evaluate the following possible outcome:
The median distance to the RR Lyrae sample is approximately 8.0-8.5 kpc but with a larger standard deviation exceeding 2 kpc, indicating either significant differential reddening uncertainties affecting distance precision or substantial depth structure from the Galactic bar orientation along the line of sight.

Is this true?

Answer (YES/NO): NO